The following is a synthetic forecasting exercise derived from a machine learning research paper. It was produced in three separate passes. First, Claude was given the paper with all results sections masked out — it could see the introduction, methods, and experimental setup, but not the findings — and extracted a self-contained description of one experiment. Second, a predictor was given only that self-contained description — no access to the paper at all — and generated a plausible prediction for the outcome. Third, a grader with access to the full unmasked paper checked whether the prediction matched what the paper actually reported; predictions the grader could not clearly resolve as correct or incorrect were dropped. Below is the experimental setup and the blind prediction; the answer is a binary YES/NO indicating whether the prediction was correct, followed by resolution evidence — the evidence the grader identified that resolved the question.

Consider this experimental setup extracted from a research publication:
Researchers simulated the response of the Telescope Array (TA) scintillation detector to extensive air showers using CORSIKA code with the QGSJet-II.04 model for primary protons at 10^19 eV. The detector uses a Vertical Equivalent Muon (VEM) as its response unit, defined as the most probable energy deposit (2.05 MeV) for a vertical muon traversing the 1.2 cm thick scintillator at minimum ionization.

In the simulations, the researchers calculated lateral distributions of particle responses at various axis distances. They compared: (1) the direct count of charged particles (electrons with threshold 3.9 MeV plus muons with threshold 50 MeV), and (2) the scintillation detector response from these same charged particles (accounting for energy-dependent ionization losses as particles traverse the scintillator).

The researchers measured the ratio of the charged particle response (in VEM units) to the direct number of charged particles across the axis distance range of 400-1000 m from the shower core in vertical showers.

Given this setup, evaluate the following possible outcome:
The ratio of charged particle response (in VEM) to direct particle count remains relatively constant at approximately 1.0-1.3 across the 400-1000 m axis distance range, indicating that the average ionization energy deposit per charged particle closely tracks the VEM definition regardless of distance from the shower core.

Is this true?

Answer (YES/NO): YES